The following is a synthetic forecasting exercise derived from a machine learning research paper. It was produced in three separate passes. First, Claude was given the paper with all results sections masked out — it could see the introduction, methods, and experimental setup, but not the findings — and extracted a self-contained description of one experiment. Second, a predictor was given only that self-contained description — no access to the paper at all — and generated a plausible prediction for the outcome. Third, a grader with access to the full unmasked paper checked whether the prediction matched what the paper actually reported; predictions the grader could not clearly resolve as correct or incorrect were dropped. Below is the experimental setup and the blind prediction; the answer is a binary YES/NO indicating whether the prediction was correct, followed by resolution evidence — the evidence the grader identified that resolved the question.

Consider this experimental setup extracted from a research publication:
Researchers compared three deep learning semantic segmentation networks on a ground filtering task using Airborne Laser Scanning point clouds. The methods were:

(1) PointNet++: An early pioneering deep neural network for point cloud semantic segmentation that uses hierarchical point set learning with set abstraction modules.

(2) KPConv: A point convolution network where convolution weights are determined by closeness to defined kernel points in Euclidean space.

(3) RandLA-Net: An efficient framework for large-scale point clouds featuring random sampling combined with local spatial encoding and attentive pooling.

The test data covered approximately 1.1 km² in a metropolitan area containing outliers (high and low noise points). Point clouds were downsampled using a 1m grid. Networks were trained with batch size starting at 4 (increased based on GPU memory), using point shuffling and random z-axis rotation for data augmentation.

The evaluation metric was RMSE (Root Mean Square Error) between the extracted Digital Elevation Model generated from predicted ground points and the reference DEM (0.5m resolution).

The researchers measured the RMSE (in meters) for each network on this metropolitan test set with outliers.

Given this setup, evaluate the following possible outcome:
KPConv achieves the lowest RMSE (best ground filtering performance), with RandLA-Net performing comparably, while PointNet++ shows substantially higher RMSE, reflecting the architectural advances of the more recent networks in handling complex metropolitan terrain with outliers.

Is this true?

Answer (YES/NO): NO